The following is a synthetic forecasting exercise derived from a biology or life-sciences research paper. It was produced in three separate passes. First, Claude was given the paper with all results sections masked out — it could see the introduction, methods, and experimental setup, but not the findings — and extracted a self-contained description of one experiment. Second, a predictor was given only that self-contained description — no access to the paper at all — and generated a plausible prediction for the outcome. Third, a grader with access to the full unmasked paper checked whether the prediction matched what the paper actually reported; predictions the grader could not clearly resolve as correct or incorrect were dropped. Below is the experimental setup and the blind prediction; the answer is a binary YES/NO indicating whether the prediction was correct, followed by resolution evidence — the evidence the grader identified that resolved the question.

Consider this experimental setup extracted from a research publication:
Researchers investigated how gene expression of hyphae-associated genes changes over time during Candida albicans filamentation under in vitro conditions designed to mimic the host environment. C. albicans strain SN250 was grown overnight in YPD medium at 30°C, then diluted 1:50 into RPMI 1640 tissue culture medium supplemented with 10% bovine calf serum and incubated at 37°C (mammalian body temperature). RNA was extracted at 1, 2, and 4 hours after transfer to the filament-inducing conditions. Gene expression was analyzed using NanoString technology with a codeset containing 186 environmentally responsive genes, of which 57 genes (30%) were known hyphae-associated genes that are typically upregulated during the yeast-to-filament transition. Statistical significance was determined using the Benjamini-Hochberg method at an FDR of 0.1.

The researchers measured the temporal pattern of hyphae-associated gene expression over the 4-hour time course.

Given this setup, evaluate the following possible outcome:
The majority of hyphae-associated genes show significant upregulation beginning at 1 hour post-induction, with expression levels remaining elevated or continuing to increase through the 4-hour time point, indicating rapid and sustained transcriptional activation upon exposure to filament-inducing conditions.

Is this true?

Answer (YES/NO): NO